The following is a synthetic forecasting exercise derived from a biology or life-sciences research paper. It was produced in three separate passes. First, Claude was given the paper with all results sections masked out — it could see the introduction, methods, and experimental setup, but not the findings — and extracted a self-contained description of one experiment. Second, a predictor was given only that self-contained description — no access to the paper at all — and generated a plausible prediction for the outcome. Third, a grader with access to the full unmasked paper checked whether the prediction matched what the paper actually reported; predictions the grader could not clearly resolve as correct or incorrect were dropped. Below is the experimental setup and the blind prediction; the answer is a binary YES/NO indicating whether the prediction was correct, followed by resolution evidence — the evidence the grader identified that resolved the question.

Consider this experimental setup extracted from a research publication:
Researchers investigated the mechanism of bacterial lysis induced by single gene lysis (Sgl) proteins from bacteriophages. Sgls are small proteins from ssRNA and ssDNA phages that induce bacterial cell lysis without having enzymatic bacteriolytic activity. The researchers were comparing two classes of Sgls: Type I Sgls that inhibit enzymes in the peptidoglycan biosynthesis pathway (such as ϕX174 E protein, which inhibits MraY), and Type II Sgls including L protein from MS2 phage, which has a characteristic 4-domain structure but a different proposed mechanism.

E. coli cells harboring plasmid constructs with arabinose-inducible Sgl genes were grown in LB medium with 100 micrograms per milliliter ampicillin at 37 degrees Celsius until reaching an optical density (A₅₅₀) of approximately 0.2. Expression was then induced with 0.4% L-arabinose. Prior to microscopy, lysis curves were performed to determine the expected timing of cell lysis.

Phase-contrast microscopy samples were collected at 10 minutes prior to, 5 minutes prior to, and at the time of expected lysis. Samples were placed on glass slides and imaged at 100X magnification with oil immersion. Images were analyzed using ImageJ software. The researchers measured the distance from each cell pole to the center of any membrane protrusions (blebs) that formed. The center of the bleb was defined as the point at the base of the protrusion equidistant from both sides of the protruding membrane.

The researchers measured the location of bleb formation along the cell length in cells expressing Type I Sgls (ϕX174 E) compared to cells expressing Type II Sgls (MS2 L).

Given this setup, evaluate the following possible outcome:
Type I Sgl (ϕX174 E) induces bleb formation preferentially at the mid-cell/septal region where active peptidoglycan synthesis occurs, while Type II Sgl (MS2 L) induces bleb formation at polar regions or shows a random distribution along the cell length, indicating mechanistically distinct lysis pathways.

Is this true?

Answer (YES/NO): YES